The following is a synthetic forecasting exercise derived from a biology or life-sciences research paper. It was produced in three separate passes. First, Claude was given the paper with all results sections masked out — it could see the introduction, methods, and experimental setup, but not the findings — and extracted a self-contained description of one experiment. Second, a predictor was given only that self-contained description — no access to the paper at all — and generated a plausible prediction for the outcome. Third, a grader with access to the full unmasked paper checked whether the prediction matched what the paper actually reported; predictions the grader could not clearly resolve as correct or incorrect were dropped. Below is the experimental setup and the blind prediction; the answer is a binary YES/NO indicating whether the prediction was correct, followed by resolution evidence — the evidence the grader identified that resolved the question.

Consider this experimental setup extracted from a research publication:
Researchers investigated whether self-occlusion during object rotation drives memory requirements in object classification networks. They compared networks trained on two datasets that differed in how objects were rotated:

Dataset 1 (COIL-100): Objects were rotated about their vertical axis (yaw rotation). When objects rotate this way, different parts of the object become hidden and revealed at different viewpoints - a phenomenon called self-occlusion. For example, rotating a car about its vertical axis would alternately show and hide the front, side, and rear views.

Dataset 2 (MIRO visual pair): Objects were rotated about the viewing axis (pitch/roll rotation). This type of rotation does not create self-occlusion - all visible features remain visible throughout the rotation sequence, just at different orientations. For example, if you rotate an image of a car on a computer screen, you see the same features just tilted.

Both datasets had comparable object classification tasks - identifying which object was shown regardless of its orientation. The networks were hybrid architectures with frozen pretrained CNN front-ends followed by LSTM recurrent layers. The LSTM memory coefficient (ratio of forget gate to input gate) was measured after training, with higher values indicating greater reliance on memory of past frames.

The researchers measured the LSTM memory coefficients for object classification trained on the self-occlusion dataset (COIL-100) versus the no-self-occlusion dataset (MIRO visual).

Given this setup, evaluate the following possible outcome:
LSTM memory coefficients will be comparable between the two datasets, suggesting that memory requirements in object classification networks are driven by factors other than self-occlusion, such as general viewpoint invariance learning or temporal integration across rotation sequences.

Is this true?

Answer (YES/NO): NO